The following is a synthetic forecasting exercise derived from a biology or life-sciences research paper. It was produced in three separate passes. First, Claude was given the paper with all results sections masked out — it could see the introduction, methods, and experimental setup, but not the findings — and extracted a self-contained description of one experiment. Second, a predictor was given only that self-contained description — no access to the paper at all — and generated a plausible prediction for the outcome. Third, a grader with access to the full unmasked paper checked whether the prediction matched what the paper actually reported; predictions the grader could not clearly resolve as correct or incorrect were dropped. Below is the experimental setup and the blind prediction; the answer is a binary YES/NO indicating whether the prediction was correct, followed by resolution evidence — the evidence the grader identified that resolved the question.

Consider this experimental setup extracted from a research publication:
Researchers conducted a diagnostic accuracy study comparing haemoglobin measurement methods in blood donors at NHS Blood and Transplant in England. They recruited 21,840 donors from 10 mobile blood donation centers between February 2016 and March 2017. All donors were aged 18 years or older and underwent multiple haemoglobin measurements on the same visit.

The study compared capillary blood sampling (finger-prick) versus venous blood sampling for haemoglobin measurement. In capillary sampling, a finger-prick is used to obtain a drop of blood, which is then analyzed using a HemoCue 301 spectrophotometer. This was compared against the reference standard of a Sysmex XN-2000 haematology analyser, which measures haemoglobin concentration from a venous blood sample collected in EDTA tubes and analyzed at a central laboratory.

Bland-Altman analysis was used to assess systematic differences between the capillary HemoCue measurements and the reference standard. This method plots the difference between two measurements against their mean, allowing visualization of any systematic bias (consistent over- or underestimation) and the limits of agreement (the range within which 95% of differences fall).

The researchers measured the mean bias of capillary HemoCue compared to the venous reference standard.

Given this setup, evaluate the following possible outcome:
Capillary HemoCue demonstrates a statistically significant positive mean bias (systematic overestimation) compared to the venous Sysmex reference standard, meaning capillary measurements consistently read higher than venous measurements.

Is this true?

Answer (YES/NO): NO